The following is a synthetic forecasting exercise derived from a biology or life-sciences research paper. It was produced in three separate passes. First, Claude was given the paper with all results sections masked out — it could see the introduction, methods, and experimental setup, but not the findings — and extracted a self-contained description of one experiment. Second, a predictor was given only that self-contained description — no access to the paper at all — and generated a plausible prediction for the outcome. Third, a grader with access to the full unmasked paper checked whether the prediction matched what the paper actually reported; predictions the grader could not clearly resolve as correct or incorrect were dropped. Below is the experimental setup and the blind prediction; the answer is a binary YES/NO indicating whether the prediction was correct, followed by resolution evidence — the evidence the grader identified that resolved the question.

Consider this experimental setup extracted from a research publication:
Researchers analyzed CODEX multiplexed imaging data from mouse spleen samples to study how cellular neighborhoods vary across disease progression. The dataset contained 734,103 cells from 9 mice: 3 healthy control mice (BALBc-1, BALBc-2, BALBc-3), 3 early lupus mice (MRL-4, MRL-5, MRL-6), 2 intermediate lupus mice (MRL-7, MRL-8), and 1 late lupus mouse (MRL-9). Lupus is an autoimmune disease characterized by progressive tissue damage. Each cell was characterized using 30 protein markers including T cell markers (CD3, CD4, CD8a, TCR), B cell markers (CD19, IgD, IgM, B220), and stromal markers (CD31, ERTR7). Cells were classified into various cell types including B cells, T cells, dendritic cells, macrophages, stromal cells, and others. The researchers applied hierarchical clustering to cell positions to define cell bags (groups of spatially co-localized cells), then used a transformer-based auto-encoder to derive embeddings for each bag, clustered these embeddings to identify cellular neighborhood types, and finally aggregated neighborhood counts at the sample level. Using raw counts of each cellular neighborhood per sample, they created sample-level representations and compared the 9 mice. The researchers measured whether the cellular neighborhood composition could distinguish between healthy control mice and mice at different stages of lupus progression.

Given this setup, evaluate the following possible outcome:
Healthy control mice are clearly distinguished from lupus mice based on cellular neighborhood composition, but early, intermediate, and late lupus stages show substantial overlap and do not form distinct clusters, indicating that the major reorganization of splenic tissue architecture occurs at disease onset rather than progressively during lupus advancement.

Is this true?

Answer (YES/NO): NO